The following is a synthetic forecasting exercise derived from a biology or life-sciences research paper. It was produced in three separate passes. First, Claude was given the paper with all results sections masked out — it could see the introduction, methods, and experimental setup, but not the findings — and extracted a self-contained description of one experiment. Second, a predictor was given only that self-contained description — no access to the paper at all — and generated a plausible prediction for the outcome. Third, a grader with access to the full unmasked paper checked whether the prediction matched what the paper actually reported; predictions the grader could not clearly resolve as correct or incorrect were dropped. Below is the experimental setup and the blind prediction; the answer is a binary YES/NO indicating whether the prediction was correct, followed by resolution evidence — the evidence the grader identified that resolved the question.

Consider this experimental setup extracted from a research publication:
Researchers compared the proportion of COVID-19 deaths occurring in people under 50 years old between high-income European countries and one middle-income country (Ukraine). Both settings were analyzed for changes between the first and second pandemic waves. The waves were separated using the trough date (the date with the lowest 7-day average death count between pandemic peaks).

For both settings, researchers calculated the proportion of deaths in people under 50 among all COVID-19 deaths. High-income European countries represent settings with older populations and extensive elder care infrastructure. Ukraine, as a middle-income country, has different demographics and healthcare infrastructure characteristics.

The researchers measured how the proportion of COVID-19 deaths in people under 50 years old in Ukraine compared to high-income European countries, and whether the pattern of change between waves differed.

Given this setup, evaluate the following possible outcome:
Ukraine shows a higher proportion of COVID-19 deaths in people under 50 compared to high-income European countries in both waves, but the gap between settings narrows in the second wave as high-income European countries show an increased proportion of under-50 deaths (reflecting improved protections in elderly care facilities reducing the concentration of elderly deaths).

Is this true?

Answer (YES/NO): NO